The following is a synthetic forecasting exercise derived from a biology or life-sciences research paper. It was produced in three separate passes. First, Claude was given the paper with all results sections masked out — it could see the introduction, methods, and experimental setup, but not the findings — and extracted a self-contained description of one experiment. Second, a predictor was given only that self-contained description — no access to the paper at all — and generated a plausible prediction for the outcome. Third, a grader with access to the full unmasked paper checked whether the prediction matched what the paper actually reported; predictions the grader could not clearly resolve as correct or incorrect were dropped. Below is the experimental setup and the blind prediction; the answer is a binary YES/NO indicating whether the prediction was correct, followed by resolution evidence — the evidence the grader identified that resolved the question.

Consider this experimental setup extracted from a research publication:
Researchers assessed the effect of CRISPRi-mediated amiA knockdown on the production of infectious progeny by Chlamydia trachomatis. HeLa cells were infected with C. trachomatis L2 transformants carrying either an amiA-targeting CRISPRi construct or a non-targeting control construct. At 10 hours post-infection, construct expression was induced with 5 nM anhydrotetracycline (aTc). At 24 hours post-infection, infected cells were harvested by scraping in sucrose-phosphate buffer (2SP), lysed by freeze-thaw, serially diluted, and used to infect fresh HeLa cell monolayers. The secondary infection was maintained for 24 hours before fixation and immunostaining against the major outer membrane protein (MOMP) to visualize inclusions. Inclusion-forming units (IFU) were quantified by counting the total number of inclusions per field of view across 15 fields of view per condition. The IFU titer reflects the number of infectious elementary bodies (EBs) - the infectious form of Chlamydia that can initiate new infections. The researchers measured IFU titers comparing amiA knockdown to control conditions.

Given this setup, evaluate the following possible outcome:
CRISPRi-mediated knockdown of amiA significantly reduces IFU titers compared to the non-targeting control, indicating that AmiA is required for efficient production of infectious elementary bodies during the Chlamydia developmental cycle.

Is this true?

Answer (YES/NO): YES